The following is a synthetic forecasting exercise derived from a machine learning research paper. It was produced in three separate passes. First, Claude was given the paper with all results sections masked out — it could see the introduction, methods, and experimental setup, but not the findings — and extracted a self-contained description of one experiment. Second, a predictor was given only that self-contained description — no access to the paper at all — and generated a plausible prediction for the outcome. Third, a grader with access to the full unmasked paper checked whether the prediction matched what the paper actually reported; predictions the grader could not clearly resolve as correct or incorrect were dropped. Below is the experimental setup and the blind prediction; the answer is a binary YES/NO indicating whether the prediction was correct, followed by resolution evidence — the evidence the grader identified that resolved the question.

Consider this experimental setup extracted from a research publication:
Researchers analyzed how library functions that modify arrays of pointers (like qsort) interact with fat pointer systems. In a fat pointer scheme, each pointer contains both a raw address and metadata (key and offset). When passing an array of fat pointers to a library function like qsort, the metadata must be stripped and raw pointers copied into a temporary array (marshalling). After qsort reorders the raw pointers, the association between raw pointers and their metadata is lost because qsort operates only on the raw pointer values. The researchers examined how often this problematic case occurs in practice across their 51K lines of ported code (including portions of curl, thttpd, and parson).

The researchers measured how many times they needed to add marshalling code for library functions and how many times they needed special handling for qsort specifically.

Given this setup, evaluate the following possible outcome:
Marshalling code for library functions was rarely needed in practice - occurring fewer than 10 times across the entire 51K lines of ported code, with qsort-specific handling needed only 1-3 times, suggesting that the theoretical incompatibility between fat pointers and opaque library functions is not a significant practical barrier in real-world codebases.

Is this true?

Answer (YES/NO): YES